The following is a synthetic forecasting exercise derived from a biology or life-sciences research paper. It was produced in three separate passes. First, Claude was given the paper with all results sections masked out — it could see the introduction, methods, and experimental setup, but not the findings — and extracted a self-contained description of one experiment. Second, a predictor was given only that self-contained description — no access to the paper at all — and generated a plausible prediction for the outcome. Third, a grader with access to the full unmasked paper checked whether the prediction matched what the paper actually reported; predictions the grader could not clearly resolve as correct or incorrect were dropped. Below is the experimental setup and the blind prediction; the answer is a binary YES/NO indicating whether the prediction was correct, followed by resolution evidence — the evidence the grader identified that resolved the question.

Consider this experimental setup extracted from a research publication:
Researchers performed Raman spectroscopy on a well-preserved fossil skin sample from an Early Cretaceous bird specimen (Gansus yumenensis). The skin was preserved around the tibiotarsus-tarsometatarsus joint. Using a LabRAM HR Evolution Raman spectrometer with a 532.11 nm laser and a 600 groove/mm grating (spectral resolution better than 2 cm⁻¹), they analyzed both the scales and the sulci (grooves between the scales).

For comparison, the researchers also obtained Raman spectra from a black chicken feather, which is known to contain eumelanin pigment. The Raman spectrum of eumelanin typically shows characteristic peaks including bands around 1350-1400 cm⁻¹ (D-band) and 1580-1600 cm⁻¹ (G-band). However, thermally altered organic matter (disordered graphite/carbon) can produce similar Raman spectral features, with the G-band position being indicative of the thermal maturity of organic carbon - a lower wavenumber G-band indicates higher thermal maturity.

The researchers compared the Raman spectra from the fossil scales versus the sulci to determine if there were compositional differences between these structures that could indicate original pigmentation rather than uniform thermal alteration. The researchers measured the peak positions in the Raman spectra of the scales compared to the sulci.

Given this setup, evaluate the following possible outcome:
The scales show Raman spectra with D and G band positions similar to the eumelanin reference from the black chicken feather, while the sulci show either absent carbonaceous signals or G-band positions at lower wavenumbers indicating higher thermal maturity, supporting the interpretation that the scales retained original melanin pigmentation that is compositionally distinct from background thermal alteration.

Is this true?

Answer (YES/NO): NO